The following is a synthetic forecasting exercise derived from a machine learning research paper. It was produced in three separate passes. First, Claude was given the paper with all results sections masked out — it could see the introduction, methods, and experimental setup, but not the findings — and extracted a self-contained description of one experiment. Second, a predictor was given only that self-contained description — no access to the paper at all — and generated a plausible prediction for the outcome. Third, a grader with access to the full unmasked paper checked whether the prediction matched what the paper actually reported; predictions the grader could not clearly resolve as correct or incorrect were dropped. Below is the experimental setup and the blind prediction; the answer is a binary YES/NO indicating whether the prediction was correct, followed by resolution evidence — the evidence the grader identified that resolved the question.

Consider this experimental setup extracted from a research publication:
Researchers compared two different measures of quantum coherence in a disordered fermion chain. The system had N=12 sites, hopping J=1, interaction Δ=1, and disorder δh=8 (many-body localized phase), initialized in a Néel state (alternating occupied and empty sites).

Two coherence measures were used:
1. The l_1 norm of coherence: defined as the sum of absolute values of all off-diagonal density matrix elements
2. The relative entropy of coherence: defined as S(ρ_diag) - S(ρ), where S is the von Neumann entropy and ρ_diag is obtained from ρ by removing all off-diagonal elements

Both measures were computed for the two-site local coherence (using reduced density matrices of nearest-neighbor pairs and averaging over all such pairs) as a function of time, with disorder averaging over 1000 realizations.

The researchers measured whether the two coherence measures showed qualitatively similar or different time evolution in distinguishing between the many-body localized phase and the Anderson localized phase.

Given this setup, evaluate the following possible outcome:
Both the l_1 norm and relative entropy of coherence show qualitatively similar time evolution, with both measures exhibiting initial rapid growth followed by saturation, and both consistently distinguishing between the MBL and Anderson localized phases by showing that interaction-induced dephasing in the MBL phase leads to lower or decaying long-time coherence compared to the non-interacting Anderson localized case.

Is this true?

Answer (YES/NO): NO